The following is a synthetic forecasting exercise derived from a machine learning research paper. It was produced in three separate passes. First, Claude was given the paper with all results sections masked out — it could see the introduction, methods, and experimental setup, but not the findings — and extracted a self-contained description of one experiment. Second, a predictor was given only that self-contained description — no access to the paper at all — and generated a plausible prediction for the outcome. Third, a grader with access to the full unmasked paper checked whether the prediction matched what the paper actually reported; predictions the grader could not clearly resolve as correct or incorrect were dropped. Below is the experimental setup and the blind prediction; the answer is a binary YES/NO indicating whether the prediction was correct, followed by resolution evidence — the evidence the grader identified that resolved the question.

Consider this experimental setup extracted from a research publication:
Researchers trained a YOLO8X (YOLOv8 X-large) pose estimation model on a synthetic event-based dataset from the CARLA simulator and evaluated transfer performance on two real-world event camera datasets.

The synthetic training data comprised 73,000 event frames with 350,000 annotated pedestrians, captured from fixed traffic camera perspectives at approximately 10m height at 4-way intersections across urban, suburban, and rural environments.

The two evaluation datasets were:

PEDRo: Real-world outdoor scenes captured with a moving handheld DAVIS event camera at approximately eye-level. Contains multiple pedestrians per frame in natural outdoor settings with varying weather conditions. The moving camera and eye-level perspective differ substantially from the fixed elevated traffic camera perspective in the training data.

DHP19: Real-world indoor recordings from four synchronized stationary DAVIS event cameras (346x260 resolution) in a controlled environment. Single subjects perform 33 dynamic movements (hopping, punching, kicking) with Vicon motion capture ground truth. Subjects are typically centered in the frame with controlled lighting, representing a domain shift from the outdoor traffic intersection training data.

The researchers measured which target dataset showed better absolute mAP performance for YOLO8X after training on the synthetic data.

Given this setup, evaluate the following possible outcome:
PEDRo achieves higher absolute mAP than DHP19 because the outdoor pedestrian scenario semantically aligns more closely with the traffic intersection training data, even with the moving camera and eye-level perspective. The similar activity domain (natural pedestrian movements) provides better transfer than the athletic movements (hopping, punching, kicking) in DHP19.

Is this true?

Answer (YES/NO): NO